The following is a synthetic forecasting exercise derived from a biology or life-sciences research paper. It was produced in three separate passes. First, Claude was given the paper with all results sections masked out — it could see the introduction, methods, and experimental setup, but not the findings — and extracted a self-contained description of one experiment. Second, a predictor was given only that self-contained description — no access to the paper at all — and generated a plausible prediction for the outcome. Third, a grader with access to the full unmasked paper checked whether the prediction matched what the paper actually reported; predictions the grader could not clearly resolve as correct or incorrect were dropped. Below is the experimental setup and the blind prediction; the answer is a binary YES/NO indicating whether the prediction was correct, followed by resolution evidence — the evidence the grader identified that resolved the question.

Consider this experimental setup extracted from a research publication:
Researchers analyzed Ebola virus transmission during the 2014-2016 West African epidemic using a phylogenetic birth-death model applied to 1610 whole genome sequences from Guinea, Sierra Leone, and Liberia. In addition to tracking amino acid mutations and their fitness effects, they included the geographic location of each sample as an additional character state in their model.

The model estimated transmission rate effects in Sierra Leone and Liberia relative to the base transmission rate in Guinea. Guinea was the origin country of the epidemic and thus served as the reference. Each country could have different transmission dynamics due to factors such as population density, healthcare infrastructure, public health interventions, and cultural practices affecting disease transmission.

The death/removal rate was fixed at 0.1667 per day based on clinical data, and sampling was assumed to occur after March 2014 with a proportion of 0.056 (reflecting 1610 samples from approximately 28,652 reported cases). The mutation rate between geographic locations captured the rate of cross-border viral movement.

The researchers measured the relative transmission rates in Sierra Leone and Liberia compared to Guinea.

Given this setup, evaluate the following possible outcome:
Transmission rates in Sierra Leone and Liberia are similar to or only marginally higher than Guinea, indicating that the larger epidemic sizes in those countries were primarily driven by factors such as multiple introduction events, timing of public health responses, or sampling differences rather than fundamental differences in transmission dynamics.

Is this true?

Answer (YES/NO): YES